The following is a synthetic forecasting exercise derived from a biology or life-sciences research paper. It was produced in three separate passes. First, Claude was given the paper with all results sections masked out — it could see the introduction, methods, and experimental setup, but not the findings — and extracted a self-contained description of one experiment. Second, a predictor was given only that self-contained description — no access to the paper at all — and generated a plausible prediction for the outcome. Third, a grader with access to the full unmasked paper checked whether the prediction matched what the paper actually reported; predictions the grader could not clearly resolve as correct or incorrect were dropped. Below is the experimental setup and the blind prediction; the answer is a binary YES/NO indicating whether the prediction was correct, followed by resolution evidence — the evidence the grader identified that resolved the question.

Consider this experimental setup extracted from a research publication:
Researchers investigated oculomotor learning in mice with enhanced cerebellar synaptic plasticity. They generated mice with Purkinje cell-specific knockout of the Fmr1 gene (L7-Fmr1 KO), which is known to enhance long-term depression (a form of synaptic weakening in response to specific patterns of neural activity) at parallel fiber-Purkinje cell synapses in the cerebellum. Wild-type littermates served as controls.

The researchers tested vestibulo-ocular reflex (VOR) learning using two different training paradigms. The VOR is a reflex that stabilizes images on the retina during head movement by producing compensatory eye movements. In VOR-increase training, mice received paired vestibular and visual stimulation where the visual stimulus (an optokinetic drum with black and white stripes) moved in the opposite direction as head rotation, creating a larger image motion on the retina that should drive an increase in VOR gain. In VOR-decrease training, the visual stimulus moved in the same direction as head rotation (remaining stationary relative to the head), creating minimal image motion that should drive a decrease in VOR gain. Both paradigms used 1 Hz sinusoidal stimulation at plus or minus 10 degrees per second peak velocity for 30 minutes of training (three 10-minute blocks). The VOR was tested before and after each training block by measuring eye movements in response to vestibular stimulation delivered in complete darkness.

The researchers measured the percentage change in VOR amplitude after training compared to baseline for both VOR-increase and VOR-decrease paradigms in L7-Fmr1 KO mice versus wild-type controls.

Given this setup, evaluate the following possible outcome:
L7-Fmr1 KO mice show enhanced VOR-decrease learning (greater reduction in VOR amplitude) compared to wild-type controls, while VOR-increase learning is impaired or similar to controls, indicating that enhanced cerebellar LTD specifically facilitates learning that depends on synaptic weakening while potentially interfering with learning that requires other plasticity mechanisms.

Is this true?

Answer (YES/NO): NO